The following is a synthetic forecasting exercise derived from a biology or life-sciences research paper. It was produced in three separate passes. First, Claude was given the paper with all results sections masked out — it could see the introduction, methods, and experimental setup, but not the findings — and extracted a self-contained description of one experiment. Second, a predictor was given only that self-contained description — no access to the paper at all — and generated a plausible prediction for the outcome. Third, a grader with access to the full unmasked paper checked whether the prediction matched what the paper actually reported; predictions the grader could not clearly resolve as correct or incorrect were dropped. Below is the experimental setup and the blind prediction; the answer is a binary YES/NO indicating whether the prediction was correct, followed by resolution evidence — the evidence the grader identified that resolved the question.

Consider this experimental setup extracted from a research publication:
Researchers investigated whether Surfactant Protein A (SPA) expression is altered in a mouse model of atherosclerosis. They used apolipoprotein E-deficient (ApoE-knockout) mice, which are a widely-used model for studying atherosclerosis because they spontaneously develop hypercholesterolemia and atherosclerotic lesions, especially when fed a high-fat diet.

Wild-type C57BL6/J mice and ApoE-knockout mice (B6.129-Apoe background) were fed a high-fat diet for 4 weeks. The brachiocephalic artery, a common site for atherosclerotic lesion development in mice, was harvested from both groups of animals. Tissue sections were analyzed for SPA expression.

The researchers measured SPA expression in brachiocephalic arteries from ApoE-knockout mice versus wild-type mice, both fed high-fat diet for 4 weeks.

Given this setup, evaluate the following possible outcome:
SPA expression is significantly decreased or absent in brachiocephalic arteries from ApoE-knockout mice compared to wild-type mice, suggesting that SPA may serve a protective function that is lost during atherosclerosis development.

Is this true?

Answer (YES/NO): NO